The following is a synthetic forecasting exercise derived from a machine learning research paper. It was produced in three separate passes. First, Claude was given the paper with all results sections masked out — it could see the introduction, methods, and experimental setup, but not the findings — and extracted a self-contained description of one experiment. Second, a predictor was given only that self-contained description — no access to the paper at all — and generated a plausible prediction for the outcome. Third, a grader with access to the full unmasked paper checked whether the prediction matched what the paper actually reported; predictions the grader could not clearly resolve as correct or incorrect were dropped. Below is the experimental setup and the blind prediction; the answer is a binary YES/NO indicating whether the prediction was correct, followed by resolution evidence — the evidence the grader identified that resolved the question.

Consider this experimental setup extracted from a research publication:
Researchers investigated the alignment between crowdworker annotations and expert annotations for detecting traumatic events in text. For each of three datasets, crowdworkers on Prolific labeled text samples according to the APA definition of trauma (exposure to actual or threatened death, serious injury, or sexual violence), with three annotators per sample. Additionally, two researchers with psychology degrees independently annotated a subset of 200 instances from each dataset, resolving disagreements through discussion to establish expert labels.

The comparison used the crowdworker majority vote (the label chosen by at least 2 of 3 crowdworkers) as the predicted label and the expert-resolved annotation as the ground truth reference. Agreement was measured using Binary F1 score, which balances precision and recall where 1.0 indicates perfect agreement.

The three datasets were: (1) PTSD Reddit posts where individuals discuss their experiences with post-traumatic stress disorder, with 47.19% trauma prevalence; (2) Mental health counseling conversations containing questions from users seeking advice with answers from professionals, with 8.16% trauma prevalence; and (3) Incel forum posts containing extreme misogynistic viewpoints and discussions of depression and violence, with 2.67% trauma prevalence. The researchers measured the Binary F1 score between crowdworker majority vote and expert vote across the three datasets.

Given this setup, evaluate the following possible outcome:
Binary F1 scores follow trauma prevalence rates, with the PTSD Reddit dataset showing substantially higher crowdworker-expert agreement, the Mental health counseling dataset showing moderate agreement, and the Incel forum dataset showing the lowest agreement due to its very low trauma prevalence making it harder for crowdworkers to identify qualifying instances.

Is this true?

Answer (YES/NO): NO